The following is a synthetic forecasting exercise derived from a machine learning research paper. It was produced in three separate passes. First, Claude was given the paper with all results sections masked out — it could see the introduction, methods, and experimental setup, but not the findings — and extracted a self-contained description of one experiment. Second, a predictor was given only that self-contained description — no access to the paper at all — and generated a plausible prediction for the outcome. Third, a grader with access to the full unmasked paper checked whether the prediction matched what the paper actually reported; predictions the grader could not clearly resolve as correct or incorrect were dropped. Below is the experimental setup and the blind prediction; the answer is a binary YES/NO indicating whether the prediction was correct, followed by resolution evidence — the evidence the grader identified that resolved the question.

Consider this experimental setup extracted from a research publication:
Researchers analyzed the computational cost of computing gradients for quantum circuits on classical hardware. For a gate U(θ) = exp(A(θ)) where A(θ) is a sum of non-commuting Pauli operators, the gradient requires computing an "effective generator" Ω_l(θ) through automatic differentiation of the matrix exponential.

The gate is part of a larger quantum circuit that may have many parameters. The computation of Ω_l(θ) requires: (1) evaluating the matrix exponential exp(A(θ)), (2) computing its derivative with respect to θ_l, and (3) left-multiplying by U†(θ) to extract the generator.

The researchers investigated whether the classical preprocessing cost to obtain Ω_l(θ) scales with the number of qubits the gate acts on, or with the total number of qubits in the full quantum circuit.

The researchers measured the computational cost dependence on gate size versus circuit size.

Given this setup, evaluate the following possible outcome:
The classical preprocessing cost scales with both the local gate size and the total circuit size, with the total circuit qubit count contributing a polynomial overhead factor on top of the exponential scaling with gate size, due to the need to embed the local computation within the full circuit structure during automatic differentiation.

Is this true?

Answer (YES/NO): NO